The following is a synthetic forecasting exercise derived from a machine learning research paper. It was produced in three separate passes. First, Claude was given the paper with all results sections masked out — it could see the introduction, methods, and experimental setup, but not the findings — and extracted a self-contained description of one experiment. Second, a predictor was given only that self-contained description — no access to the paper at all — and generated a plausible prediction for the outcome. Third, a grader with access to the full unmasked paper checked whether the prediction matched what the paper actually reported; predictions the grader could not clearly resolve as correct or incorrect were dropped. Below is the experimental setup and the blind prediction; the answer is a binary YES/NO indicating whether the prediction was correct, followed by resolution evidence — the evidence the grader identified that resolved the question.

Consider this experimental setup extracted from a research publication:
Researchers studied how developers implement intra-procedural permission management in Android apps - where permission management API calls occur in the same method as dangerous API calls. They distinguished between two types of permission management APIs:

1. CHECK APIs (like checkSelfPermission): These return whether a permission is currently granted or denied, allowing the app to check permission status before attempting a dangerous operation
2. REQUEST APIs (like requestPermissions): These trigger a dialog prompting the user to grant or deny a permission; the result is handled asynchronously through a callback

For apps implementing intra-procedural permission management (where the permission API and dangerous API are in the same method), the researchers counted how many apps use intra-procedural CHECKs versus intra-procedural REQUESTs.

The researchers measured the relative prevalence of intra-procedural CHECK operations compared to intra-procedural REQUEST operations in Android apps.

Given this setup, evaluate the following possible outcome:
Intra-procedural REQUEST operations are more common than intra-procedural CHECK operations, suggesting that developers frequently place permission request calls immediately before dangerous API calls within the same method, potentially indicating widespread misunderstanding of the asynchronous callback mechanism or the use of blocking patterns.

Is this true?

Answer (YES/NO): NO